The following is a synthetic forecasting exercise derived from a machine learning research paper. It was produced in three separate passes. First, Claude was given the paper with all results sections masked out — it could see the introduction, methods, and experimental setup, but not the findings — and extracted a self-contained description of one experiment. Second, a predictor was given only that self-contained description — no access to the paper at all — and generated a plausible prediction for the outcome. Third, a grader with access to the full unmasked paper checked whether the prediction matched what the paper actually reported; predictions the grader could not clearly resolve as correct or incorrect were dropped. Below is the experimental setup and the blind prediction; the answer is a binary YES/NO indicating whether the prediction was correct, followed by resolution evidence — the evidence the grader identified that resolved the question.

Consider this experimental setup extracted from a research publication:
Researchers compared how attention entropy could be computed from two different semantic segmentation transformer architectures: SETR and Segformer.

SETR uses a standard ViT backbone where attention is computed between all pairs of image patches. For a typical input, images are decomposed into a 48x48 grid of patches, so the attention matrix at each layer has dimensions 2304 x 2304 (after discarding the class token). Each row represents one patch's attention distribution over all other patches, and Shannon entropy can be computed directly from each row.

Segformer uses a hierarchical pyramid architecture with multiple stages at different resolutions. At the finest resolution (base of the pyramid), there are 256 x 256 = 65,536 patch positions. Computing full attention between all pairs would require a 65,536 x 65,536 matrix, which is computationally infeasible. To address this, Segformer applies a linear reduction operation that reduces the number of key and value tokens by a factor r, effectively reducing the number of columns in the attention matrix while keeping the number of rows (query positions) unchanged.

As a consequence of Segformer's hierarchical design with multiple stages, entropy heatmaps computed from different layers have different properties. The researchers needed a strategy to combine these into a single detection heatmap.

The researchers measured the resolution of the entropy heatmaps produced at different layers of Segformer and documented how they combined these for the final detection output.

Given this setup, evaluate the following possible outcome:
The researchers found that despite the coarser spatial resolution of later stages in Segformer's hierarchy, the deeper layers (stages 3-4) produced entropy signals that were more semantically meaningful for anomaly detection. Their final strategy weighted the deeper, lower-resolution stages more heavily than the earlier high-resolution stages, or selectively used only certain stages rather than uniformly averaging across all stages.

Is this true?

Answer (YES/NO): NO